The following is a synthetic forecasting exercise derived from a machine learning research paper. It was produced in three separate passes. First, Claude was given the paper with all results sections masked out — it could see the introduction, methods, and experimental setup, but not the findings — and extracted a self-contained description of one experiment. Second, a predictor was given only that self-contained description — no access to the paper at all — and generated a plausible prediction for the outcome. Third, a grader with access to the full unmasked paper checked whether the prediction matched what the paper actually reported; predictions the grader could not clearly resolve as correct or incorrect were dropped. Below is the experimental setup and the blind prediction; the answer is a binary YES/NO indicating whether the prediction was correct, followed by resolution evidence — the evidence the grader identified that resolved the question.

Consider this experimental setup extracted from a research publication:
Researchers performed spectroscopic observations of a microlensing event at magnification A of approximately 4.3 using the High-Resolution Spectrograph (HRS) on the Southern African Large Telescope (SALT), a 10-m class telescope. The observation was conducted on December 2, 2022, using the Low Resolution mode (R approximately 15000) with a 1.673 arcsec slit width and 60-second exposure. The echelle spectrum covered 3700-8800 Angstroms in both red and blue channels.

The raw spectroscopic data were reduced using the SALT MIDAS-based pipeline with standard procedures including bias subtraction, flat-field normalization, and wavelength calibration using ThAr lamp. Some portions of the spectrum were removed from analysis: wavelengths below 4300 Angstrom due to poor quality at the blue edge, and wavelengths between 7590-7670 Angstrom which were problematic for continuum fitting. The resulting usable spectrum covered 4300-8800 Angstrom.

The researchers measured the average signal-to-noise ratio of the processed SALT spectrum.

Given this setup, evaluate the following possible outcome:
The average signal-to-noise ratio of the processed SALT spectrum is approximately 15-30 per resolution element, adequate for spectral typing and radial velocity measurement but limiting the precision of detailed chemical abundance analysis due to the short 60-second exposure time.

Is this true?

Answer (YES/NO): NO